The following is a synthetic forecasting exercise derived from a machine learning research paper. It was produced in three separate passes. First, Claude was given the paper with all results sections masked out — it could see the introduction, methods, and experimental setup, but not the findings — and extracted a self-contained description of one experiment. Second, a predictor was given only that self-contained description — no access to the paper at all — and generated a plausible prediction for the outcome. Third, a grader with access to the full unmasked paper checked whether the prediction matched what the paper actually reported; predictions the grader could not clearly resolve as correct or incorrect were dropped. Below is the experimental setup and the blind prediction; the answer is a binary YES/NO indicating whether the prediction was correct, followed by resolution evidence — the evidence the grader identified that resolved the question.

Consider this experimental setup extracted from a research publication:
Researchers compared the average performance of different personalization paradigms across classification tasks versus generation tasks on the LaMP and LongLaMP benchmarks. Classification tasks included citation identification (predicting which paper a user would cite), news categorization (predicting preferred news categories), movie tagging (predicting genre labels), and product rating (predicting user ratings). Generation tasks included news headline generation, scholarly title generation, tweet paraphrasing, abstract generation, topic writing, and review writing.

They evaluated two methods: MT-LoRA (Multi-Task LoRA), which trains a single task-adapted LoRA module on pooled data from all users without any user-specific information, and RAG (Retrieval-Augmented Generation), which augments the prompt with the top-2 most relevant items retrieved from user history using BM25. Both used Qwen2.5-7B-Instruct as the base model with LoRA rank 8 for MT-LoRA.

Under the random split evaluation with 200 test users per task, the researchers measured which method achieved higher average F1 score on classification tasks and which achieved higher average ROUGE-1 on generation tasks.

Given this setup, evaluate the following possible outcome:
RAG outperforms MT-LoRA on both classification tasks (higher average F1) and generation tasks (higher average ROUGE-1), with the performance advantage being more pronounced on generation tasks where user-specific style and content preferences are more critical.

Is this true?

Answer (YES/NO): NO